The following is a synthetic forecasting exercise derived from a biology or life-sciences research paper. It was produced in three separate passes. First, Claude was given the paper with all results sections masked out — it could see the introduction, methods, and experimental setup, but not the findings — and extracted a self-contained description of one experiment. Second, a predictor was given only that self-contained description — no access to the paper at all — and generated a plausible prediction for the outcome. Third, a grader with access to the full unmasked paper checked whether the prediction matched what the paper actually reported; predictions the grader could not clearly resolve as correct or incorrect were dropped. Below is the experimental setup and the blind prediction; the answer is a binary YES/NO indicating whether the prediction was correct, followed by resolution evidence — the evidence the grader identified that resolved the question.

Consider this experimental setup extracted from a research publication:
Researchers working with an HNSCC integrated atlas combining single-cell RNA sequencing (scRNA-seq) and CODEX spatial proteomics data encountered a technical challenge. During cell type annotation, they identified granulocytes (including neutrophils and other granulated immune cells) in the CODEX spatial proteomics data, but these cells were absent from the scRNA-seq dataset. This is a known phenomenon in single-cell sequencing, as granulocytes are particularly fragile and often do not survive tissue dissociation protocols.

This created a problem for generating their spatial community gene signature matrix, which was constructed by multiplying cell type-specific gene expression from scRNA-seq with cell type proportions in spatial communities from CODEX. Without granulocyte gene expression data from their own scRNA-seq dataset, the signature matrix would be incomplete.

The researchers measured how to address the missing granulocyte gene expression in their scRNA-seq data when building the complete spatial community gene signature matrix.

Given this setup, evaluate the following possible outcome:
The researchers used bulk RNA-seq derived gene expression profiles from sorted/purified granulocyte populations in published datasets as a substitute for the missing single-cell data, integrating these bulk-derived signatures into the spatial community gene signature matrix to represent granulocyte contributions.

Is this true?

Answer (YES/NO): NO